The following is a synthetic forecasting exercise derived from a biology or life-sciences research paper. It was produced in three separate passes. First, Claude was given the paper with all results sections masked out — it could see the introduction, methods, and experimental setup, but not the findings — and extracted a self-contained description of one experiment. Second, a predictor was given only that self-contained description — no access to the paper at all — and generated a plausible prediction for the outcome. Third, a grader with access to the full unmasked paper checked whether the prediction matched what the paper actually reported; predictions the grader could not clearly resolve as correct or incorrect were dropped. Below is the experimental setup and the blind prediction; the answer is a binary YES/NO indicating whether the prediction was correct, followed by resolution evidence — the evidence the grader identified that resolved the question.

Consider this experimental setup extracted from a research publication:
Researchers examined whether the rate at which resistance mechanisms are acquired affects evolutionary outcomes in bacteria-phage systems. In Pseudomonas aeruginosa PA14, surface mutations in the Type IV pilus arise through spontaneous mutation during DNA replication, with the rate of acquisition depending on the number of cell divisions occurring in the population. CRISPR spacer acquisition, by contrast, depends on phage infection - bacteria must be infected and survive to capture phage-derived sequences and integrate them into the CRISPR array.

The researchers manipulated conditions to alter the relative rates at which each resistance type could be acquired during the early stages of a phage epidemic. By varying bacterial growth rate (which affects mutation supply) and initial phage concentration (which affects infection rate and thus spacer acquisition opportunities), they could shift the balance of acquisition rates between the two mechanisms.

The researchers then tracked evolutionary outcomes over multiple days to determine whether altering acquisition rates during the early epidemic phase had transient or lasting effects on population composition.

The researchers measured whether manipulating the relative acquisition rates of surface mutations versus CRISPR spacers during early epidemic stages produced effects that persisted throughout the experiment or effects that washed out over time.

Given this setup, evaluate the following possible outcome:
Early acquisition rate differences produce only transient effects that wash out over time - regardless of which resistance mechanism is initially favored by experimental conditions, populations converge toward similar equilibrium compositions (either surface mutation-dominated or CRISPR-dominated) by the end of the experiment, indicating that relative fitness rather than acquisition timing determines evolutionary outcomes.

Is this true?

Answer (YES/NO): NO